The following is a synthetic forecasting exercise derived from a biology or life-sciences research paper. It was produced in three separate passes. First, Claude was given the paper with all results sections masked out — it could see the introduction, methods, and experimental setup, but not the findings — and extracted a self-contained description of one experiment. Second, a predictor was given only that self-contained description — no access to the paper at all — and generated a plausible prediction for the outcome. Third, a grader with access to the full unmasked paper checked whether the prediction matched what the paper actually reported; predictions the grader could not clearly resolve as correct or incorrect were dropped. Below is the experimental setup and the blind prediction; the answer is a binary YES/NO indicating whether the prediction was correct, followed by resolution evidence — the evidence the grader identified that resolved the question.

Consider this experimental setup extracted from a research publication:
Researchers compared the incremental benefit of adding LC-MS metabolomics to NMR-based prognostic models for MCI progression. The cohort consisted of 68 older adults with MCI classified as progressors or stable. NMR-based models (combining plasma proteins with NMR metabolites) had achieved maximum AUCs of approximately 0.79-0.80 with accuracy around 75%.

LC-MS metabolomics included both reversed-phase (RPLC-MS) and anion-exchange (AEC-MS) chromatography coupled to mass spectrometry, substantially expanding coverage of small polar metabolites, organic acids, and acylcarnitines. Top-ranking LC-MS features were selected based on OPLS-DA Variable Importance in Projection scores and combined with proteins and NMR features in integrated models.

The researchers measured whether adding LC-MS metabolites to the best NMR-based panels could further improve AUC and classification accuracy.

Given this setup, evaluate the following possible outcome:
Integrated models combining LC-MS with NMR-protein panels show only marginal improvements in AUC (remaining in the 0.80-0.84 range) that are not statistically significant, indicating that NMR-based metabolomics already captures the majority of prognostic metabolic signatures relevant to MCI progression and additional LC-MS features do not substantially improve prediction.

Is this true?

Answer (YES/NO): NO